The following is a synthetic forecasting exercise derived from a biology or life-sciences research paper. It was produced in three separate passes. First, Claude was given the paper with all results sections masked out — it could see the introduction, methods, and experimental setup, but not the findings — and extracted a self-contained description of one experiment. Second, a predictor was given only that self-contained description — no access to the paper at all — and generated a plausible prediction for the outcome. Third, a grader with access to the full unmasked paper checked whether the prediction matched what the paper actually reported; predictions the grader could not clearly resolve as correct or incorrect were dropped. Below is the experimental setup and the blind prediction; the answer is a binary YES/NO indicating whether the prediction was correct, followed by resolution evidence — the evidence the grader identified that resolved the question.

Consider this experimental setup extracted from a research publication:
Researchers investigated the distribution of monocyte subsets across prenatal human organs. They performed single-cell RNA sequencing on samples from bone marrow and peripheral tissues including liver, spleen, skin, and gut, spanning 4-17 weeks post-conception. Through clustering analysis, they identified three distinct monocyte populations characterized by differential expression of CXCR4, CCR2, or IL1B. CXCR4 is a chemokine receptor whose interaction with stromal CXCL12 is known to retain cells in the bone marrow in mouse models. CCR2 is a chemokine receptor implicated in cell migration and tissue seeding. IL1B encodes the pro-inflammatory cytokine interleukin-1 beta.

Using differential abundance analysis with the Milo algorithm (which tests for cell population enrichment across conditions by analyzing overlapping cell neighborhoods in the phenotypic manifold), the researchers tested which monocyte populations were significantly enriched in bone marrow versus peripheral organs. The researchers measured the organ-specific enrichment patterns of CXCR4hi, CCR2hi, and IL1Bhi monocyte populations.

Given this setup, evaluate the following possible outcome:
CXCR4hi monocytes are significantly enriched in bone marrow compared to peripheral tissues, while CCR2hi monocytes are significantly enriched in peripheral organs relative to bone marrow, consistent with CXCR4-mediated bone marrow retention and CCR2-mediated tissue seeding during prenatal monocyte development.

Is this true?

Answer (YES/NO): NO